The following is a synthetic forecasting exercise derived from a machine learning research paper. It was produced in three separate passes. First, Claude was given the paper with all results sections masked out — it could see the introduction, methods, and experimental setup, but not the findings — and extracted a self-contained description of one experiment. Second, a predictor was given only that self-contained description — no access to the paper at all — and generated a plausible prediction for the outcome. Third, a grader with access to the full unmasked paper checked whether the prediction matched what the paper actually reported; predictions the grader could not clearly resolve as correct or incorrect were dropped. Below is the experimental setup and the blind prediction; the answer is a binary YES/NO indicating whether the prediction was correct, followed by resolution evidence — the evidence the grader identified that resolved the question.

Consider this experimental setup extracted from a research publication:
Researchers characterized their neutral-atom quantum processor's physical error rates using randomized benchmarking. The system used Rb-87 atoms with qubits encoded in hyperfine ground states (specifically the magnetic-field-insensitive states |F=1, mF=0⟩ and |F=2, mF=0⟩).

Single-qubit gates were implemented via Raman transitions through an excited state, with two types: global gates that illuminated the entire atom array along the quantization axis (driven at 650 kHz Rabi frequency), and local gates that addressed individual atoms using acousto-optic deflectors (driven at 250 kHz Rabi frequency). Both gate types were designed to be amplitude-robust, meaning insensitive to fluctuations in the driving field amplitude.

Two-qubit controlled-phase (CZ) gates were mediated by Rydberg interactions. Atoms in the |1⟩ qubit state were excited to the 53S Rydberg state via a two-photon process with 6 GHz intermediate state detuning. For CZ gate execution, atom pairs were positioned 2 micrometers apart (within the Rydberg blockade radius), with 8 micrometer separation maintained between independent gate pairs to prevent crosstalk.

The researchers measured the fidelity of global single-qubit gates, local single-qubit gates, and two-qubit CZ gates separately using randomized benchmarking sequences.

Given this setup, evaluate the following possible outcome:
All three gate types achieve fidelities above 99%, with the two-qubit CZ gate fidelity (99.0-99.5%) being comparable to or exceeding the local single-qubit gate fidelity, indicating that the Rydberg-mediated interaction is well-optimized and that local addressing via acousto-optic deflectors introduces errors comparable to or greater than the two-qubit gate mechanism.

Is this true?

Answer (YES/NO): NO